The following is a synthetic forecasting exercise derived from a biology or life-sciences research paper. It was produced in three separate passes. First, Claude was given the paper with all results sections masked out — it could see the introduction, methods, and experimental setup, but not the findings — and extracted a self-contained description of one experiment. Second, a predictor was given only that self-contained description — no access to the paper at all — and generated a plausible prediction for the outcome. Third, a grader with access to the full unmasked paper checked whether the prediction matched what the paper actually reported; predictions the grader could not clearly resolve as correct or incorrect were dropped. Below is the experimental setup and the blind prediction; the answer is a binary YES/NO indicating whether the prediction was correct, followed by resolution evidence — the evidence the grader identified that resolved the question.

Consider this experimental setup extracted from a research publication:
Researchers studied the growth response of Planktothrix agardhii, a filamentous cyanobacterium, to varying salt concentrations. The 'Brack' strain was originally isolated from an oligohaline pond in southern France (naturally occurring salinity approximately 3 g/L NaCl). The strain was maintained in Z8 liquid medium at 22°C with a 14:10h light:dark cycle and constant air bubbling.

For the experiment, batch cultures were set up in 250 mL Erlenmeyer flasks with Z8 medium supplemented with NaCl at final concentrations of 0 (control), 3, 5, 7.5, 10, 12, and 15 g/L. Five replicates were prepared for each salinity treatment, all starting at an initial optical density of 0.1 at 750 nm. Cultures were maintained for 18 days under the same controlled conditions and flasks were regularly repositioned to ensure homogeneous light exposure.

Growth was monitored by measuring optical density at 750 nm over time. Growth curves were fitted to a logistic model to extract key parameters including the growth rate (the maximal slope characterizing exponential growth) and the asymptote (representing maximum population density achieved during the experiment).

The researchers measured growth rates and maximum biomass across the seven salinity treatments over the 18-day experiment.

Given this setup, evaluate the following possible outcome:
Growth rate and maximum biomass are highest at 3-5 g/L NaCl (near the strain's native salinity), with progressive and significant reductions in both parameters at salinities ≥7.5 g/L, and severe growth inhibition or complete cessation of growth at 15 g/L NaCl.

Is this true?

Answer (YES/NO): NO